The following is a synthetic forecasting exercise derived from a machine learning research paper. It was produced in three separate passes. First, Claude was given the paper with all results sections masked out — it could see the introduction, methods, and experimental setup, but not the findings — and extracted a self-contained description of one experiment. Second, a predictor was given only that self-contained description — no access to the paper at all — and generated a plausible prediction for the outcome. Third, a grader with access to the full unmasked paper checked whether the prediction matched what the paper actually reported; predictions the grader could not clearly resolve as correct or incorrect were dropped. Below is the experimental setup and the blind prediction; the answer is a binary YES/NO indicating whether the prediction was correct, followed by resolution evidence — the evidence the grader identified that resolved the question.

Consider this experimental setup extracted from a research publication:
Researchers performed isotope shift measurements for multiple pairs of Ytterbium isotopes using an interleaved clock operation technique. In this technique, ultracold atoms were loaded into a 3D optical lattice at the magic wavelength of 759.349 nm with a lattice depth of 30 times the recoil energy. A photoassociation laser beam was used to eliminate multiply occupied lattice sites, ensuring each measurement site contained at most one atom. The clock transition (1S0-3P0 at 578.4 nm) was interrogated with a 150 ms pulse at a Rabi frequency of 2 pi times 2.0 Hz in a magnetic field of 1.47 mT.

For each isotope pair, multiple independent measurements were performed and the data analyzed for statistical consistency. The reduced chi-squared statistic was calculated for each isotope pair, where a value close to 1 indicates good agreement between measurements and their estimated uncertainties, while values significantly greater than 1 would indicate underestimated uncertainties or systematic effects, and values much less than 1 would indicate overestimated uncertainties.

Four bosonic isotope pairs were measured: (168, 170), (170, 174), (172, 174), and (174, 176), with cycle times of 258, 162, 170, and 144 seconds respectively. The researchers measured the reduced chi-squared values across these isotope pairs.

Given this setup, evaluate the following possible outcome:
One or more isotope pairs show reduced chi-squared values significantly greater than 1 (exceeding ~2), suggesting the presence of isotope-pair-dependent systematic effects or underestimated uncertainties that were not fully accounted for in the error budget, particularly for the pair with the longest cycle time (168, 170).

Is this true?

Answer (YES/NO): NO